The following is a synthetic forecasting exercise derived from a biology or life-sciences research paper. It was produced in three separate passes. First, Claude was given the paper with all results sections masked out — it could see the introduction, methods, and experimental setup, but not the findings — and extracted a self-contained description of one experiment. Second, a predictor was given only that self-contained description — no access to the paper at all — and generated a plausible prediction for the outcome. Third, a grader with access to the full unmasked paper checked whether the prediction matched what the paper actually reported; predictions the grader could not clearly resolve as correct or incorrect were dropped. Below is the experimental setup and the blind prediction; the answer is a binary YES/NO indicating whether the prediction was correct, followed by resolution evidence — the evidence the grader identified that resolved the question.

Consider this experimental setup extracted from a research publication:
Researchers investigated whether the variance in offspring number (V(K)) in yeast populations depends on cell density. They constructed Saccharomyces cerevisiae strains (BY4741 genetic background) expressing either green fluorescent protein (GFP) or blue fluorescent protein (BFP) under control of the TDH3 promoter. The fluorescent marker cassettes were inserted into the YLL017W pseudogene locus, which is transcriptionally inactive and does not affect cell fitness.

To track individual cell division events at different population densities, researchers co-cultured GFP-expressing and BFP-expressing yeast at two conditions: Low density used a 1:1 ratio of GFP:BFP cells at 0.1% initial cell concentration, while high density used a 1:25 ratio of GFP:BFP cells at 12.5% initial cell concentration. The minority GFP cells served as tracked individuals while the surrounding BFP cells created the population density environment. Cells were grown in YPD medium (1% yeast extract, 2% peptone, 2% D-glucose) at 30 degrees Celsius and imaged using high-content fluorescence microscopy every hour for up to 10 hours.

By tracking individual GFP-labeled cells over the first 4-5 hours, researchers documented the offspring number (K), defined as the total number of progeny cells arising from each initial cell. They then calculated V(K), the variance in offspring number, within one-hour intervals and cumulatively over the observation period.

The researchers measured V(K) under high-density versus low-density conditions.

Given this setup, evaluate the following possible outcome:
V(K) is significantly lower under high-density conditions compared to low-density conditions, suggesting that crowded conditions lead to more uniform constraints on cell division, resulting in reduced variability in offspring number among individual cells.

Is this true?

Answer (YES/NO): NO